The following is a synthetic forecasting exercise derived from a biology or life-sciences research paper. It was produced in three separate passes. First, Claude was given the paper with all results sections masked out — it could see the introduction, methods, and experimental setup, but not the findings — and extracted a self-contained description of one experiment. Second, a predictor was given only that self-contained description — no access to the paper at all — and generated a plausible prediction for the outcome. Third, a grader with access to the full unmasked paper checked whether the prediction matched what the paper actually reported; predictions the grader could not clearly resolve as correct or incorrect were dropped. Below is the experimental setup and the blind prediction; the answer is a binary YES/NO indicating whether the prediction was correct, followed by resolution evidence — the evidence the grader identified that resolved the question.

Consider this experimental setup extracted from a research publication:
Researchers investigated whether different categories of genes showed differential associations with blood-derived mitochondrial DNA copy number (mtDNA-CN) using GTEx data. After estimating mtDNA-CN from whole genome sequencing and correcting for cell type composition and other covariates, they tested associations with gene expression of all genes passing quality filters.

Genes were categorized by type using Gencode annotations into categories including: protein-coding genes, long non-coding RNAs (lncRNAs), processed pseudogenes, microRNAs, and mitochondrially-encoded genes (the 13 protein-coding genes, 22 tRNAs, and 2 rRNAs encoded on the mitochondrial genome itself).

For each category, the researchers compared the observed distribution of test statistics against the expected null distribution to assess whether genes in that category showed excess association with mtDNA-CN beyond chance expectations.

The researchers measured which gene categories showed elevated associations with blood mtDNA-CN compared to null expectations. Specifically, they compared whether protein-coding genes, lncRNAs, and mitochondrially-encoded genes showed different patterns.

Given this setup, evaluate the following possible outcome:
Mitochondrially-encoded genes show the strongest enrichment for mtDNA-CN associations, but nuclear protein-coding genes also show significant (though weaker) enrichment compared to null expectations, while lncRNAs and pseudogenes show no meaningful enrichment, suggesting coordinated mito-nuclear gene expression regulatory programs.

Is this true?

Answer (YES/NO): NO